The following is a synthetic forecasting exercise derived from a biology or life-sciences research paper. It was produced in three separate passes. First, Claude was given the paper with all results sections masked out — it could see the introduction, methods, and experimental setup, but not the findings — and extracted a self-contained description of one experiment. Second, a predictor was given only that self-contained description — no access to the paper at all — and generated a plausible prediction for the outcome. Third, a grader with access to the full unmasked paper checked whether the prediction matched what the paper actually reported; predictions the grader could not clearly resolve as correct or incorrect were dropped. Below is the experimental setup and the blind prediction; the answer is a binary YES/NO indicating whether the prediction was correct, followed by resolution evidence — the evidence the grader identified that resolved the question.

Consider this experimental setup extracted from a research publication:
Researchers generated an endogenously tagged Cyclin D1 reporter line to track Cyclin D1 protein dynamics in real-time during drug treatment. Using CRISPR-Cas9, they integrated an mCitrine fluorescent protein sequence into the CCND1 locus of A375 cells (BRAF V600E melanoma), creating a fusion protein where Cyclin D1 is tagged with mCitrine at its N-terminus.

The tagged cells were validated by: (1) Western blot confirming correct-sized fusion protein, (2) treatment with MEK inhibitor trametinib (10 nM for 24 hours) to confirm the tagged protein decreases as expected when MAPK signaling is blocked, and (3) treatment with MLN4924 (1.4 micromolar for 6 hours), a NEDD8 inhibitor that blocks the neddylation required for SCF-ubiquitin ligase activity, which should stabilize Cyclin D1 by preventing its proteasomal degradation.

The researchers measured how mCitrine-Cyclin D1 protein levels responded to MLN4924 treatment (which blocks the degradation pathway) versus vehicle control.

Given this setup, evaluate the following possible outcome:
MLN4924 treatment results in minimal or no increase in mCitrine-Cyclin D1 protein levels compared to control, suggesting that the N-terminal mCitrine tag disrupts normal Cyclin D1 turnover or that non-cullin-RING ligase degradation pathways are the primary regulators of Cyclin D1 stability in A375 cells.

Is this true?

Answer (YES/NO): NO